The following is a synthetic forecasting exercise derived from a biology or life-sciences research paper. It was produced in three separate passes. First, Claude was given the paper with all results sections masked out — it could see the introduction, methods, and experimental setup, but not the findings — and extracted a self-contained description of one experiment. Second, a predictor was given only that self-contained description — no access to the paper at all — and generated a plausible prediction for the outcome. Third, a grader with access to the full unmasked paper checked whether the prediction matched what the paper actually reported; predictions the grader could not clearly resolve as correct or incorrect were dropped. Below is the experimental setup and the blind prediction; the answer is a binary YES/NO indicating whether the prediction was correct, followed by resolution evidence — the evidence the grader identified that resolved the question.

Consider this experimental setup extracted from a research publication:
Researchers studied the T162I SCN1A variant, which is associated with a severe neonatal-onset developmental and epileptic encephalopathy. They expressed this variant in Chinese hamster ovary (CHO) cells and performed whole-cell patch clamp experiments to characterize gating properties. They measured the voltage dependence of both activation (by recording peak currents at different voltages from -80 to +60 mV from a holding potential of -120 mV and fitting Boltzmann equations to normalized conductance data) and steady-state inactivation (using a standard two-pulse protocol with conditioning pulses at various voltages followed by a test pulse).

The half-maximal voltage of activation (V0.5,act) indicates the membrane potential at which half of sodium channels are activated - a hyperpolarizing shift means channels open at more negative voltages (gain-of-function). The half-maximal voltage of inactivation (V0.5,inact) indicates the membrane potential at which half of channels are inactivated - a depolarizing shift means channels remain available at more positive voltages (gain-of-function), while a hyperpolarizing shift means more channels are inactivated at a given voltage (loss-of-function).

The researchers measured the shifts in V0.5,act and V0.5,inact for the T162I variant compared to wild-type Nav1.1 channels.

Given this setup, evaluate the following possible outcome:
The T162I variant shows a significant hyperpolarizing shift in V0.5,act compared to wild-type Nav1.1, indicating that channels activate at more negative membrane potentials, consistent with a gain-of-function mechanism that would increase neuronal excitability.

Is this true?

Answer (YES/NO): YES